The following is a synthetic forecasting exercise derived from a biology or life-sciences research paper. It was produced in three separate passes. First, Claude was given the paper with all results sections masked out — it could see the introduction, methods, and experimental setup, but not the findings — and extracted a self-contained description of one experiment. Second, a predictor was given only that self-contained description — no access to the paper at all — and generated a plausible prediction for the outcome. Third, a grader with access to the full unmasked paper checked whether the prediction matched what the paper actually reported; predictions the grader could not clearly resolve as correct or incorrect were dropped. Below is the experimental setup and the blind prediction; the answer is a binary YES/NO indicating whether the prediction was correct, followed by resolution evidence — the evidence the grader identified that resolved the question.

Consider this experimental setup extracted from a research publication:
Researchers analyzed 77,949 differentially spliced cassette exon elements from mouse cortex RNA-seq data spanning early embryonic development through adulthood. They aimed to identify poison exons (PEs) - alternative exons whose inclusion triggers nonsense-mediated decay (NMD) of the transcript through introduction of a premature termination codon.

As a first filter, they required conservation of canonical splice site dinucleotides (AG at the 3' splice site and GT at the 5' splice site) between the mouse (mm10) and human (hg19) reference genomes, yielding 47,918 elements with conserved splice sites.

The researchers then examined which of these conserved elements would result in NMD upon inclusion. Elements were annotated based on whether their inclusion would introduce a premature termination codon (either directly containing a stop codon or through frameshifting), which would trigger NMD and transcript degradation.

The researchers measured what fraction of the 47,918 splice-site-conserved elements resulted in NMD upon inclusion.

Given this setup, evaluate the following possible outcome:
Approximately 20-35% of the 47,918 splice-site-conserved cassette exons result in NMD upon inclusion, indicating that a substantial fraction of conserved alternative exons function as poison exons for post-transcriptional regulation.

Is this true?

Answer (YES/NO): NO